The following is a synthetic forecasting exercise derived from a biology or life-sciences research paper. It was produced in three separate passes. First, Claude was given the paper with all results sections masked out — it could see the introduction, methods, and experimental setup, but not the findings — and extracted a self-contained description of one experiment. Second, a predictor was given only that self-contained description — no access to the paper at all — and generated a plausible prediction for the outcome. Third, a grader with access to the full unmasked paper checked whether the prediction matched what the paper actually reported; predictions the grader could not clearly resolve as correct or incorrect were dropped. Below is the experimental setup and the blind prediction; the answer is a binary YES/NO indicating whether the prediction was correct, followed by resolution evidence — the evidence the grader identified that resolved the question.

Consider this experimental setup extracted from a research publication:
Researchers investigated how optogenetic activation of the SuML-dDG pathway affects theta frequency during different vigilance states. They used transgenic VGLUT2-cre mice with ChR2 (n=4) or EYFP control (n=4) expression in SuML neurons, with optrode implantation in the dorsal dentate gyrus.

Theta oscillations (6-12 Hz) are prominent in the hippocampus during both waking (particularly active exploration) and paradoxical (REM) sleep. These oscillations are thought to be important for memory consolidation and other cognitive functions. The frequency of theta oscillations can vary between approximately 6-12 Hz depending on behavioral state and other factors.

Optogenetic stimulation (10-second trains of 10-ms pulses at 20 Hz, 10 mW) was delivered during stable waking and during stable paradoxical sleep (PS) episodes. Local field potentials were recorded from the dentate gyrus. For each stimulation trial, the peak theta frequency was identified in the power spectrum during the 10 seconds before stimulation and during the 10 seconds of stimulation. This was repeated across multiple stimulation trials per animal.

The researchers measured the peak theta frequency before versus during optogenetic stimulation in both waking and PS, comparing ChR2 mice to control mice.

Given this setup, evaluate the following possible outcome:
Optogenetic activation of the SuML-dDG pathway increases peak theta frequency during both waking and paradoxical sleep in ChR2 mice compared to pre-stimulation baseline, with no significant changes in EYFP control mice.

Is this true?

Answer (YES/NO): NO